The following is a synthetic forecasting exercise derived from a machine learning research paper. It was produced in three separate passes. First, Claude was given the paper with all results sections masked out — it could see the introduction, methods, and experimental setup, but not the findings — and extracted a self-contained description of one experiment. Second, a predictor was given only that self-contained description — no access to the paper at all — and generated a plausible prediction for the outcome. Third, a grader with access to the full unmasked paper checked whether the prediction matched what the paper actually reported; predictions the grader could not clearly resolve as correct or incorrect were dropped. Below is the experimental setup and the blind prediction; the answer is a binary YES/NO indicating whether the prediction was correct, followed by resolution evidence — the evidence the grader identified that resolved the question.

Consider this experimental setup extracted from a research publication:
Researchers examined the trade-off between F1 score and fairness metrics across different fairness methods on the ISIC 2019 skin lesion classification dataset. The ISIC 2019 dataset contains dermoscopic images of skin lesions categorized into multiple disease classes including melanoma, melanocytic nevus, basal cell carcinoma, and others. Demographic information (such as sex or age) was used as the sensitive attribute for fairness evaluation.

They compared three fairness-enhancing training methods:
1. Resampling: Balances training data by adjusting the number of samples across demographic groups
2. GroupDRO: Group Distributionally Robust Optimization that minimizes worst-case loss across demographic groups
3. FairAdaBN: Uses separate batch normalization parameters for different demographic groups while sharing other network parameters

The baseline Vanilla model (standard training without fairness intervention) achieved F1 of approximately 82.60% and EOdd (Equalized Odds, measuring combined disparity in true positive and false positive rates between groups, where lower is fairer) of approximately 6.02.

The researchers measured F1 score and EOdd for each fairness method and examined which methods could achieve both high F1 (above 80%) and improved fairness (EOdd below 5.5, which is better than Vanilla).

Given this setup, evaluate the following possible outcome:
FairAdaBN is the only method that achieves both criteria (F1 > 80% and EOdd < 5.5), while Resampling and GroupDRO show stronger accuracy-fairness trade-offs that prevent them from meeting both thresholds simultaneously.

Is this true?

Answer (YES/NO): NO